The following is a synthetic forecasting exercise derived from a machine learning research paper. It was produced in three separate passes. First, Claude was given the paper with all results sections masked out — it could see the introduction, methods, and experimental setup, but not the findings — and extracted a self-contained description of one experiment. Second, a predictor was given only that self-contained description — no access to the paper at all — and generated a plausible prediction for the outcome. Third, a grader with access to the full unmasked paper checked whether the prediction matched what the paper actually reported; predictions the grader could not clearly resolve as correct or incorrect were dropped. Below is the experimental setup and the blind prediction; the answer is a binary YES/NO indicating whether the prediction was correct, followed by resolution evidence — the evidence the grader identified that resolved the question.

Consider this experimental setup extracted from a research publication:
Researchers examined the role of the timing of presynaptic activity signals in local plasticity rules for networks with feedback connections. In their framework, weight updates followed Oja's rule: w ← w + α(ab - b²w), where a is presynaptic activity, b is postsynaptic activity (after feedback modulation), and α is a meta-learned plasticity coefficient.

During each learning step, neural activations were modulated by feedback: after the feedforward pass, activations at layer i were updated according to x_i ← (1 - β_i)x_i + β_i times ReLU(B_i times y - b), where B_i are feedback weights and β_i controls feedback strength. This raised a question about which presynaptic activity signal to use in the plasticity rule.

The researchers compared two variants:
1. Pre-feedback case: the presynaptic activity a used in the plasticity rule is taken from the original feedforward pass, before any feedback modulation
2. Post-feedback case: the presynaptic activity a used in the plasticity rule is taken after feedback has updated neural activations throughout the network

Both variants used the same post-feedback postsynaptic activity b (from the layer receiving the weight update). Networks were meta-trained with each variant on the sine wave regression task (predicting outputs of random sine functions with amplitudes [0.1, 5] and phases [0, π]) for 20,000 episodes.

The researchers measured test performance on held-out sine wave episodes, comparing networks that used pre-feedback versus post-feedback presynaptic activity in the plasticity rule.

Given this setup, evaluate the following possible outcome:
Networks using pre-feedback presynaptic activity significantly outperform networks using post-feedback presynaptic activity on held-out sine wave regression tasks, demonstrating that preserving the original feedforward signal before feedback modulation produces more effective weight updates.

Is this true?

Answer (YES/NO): NO